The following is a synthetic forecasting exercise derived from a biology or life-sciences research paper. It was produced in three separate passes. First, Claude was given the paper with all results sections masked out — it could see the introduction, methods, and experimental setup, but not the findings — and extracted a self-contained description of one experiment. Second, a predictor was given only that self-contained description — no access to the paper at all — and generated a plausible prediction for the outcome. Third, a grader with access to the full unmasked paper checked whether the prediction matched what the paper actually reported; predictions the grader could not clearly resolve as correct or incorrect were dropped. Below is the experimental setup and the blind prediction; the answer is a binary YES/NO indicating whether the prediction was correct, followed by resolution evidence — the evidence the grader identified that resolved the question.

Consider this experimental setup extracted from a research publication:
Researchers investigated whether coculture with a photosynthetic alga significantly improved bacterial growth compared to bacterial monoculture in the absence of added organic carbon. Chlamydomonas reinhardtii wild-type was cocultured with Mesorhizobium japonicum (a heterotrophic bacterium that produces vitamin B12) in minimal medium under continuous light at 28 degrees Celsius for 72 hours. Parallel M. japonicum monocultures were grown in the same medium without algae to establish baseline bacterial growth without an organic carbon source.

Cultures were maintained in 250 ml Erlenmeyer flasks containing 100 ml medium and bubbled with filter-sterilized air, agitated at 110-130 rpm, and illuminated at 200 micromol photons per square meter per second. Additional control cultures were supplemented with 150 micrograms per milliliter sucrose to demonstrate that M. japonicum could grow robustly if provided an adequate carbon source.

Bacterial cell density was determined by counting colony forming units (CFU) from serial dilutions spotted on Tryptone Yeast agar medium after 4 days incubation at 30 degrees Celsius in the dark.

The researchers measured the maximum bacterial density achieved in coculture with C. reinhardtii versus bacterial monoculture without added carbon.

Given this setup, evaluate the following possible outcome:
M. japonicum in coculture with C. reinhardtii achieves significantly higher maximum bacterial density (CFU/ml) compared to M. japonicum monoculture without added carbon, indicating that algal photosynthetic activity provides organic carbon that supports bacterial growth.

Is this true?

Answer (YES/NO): NO